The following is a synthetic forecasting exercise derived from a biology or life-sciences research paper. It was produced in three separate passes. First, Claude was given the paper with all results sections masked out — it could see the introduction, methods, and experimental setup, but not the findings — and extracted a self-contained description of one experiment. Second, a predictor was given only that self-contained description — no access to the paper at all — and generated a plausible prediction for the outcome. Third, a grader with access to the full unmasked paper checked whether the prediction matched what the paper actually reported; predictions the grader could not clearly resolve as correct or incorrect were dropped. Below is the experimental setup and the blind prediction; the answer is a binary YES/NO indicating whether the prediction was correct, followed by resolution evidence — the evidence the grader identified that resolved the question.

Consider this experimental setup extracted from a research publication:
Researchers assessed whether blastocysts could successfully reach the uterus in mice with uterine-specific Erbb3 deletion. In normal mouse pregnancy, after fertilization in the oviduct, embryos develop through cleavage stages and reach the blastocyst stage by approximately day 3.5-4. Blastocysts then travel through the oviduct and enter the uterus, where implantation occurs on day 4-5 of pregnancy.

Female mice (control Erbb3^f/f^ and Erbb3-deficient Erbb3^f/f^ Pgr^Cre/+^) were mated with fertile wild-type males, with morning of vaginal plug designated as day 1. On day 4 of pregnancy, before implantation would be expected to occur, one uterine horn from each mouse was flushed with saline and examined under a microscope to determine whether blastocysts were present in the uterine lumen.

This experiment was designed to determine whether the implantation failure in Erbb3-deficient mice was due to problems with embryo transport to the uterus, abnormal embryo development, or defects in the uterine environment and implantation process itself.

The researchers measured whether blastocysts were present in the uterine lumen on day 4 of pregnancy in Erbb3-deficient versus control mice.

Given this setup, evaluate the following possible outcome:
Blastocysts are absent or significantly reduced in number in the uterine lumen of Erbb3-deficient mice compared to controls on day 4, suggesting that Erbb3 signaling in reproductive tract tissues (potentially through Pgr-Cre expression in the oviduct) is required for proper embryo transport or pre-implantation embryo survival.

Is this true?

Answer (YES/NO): NO